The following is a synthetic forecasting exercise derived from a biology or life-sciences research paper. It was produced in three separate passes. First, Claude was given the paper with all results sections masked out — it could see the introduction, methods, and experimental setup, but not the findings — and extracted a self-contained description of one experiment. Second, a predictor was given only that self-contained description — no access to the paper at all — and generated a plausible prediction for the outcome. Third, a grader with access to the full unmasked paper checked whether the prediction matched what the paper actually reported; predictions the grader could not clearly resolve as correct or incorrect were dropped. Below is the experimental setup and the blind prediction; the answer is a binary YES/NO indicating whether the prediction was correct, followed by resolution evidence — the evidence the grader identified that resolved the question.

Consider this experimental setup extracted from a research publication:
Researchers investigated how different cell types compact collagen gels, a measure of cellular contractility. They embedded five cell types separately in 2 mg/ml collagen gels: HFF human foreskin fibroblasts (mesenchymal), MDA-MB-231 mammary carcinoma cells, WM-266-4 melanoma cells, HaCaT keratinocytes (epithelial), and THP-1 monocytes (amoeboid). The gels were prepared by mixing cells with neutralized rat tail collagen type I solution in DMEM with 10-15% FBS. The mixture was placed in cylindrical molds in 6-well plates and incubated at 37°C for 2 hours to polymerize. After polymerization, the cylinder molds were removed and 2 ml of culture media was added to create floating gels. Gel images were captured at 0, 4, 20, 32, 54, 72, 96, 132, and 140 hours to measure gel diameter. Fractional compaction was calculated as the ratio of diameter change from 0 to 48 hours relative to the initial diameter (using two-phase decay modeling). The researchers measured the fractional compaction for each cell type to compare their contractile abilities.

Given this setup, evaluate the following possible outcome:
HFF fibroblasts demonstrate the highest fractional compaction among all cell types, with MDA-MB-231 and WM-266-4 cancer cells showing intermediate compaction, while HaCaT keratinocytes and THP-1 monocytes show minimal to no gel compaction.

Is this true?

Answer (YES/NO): NO